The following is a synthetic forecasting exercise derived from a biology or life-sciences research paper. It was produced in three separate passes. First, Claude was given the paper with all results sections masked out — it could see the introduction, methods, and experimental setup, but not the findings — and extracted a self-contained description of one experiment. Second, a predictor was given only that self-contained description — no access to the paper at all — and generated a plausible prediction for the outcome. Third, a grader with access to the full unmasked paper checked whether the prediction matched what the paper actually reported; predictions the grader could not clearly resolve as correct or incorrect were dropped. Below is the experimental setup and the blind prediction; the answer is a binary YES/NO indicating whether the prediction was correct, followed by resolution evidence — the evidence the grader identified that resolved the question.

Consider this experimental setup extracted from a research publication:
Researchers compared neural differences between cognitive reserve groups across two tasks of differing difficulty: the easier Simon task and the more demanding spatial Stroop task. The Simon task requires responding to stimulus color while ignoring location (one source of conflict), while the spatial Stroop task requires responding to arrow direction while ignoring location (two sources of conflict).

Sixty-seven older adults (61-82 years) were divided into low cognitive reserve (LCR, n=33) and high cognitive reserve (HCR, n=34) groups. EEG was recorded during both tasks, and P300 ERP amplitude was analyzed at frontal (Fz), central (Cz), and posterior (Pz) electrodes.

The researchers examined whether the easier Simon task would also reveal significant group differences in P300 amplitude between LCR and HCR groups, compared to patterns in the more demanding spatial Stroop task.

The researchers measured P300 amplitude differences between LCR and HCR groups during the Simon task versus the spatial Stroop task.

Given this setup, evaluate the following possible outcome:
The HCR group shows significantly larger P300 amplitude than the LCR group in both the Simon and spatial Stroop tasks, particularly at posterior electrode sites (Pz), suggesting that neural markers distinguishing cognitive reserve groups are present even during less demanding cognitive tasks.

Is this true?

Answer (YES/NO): NO